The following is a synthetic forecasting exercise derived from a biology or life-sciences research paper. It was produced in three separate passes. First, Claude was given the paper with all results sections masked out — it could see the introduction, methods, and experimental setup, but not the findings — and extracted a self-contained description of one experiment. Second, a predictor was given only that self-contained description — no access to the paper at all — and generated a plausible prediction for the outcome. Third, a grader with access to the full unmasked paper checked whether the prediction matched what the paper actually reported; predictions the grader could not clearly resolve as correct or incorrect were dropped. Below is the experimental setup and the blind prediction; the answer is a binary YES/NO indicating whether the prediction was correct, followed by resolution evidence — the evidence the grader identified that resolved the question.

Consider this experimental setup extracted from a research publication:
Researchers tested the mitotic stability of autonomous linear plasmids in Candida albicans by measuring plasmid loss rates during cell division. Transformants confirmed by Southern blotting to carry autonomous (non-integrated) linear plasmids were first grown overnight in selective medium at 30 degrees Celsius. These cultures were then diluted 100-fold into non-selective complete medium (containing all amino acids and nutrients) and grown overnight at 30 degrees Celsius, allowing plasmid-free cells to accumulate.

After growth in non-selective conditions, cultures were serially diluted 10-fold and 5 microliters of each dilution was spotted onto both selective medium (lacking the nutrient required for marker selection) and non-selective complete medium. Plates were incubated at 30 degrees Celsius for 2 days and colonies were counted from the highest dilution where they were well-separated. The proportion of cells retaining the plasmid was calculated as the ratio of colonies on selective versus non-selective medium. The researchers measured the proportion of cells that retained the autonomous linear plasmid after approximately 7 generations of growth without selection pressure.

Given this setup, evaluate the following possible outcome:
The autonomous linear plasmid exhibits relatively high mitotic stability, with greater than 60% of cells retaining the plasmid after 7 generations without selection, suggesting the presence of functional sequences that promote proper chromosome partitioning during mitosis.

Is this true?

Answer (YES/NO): NO